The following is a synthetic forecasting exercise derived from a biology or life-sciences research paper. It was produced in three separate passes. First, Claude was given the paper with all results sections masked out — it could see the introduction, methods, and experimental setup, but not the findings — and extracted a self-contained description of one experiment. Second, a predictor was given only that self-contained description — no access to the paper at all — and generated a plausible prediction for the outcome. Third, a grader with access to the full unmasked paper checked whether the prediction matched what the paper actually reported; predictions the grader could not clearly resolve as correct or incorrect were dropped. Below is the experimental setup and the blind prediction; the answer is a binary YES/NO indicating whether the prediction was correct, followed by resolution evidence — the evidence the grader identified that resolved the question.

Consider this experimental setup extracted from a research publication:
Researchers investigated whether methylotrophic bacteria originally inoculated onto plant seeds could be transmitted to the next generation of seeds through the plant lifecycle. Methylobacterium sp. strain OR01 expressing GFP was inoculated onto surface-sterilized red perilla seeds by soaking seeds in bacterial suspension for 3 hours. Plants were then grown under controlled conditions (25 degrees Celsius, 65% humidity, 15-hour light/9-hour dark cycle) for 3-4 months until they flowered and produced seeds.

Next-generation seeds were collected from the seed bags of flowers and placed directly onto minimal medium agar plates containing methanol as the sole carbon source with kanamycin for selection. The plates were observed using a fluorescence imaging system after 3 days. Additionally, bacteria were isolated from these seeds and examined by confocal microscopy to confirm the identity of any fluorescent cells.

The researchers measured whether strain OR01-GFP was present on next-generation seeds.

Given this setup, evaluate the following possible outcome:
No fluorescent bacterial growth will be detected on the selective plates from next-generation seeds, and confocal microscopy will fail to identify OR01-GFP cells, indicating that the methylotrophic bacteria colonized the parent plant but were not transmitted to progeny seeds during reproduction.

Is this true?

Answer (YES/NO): NO